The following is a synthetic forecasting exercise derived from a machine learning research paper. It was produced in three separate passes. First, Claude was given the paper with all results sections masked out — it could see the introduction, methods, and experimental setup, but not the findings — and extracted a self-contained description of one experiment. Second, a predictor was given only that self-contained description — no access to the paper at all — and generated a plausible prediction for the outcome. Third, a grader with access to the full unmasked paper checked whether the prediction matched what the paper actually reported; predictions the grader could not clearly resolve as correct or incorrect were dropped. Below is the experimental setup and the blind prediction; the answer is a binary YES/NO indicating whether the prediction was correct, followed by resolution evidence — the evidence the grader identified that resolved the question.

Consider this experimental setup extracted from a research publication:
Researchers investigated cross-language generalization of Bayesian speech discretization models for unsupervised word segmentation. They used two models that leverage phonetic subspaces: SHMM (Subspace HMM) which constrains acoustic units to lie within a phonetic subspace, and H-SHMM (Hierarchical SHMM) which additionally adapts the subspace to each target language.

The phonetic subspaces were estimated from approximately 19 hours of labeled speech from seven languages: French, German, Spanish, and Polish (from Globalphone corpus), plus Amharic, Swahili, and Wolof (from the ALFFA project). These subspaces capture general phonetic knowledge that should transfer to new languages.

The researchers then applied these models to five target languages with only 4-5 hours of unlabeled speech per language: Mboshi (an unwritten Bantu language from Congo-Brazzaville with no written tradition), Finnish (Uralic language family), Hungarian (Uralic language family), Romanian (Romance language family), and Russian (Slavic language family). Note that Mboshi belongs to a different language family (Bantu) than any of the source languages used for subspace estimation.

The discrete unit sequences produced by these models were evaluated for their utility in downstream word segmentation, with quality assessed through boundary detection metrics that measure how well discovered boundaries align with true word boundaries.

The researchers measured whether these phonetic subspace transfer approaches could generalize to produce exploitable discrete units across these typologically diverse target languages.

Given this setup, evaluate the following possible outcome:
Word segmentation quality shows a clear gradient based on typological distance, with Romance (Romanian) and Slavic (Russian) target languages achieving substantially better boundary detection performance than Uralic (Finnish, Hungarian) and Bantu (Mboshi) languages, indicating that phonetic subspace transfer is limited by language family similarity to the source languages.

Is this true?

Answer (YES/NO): NO